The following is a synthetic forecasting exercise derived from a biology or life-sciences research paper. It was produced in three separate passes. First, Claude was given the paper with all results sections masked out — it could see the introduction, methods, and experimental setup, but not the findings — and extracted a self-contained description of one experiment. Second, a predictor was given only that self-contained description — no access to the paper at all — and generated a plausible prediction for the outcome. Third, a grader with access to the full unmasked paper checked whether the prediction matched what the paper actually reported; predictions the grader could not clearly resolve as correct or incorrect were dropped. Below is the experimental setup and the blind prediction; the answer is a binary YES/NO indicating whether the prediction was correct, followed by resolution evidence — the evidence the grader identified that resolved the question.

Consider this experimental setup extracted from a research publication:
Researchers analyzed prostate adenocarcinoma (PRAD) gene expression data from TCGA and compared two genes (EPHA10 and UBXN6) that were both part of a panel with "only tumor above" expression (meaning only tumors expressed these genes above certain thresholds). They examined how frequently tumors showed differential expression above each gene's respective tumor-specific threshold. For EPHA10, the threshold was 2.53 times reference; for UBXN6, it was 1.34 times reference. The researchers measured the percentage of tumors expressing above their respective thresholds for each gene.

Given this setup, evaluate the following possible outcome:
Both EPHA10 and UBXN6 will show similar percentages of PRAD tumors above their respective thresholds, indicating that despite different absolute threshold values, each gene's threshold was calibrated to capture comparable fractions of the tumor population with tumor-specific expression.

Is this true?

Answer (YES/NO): NO